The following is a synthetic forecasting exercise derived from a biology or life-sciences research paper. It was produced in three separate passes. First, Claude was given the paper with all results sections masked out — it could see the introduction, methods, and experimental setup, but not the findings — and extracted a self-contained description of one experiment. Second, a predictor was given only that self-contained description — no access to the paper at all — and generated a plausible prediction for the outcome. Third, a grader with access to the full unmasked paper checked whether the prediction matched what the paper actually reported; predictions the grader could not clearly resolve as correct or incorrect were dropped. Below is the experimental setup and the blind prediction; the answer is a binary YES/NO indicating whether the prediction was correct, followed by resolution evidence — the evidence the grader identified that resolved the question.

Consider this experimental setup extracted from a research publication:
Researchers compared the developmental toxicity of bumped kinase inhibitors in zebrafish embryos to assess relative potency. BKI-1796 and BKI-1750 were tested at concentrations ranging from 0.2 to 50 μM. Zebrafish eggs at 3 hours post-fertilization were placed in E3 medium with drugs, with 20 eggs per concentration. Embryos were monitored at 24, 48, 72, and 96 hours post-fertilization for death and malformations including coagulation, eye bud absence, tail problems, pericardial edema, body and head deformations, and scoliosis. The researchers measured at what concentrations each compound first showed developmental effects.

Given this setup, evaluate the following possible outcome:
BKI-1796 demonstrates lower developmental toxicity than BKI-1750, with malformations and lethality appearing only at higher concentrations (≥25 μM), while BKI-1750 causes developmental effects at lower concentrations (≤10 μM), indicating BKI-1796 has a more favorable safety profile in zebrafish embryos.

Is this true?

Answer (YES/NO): NO